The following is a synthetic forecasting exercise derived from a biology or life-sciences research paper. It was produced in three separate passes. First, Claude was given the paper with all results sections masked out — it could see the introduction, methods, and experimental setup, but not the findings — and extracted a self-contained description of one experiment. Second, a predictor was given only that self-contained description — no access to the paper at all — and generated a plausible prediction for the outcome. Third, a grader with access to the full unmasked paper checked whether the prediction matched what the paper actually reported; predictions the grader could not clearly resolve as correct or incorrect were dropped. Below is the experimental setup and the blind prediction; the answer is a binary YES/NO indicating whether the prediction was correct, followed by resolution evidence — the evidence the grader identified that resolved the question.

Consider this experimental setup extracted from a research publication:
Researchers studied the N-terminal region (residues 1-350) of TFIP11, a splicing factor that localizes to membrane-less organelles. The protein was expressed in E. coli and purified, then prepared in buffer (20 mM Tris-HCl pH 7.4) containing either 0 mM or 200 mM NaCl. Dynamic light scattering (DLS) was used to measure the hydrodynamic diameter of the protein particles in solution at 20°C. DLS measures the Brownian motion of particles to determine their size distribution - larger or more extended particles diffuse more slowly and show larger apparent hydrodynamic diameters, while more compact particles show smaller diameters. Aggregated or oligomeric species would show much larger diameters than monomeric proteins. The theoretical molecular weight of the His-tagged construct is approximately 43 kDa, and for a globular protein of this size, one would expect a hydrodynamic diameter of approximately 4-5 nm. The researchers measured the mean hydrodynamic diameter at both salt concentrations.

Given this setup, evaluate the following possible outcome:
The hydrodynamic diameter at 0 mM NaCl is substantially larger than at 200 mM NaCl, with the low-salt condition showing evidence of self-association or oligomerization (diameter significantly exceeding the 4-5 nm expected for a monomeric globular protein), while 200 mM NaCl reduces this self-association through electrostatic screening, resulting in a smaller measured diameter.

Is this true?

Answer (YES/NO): YES